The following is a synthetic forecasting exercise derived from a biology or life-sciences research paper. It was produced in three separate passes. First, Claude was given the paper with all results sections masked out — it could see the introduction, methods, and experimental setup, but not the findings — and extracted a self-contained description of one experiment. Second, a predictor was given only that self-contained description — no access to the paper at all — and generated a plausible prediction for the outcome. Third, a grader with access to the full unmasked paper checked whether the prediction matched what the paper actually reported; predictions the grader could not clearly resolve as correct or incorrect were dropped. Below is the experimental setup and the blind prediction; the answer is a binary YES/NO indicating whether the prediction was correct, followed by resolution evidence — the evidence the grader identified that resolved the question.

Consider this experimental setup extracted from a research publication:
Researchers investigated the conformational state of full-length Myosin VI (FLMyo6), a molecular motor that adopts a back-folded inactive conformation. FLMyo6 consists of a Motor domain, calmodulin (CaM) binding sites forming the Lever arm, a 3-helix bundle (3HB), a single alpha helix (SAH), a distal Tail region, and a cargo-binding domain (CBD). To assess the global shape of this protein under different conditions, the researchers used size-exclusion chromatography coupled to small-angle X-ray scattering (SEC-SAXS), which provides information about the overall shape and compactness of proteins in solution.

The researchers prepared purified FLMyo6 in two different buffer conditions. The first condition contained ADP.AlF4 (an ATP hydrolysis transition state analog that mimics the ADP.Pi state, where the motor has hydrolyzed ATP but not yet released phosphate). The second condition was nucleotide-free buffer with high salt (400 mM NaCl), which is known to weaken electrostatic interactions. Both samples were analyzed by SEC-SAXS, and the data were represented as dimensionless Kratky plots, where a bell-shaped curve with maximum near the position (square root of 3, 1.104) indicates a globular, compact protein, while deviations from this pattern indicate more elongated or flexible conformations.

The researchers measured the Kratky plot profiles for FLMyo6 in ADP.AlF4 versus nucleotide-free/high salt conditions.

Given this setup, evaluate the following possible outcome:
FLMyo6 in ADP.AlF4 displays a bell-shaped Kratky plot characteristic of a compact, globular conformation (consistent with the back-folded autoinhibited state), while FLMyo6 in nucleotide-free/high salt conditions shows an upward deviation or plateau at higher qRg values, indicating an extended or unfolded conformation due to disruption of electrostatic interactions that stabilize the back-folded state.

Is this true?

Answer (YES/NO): YES